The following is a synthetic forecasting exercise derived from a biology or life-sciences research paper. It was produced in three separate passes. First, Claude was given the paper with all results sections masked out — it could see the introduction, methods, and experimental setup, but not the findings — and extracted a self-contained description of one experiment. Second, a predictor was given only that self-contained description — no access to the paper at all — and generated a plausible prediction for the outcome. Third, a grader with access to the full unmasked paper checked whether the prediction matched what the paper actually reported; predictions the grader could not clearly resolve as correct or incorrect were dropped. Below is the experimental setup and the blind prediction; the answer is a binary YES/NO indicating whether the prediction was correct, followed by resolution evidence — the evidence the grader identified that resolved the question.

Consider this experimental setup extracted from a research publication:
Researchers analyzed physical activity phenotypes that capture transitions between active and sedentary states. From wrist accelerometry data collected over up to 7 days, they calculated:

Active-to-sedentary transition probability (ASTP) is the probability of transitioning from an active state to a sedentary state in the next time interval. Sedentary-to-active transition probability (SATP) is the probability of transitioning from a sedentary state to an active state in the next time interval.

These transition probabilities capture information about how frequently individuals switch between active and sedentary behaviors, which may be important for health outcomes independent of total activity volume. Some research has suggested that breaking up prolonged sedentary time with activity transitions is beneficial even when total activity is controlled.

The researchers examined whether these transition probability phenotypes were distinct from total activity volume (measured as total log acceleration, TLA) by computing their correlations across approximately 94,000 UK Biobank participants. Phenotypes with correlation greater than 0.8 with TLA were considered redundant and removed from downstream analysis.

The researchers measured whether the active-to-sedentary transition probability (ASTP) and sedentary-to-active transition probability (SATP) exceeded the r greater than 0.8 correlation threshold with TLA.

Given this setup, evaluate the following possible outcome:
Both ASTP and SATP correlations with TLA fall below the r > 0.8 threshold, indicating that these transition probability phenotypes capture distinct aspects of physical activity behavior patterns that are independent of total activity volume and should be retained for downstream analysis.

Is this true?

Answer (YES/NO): YES